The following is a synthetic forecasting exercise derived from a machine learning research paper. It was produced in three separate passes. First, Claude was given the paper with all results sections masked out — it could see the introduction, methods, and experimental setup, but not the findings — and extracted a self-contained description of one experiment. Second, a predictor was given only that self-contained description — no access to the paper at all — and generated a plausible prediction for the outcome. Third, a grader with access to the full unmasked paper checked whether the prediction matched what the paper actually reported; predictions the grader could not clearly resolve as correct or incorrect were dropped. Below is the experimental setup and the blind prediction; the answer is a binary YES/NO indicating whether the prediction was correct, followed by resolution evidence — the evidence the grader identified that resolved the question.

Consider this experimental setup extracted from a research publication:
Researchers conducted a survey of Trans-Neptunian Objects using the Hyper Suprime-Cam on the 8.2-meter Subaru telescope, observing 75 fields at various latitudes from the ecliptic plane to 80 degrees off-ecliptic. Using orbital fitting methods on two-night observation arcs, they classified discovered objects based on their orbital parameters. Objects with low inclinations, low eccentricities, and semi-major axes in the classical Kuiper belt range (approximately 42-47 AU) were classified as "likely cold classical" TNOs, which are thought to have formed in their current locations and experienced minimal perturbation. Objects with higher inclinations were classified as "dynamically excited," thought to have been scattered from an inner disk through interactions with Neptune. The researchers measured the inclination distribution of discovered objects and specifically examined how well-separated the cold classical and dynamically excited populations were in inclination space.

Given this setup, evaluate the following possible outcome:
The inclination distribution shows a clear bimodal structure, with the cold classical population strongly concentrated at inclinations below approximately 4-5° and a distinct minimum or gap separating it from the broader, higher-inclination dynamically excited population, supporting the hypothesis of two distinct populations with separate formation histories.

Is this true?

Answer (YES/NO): YES